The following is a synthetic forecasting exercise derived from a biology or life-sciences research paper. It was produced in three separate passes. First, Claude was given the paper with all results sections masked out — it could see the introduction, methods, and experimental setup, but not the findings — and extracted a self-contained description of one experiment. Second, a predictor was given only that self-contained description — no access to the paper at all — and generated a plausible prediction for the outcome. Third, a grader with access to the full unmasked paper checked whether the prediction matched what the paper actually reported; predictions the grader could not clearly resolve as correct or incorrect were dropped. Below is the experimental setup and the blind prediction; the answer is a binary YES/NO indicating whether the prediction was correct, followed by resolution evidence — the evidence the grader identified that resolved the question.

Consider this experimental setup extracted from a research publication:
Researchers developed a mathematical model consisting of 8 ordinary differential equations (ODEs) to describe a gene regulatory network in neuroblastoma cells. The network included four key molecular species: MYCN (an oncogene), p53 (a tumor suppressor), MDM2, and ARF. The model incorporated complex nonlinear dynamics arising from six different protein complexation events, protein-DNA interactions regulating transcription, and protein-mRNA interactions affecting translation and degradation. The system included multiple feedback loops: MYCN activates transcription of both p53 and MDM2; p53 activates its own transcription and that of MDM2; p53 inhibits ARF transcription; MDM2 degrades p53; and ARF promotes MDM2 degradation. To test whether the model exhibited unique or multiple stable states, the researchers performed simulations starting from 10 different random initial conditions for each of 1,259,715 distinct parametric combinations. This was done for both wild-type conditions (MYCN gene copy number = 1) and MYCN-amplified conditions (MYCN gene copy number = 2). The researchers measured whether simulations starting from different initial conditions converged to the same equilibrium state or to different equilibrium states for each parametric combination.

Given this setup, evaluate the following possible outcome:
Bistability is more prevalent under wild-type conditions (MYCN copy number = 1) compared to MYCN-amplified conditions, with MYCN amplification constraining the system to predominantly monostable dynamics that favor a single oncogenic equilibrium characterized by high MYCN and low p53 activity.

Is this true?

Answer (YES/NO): NO